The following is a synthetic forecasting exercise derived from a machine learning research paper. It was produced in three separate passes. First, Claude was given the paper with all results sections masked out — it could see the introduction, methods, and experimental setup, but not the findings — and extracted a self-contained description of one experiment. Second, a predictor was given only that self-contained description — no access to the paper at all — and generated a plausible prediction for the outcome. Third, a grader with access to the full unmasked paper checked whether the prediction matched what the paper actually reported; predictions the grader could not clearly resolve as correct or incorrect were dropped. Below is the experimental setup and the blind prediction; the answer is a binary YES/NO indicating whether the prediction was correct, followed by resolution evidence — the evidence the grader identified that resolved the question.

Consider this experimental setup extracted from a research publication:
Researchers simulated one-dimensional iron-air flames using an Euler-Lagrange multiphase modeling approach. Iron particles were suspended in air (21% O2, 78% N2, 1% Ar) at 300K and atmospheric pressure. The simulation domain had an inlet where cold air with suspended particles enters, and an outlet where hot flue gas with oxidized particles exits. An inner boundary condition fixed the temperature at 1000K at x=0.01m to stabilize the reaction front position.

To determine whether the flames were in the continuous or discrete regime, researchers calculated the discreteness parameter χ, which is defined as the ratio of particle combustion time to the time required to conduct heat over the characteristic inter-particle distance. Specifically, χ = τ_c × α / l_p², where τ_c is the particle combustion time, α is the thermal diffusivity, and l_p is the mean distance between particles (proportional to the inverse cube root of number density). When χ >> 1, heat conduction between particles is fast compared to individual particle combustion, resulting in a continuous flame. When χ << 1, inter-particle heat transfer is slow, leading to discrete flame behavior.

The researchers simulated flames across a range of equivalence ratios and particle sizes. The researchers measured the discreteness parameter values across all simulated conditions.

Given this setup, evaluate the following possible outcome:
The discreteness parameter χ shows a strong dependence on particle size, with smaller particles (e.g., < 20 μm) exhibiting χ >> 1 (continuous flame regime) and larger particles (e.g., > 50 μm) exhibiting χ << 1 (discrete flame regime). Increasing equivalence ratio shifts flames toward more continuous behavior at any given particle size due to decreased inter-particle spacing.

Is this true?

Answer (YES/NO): NO